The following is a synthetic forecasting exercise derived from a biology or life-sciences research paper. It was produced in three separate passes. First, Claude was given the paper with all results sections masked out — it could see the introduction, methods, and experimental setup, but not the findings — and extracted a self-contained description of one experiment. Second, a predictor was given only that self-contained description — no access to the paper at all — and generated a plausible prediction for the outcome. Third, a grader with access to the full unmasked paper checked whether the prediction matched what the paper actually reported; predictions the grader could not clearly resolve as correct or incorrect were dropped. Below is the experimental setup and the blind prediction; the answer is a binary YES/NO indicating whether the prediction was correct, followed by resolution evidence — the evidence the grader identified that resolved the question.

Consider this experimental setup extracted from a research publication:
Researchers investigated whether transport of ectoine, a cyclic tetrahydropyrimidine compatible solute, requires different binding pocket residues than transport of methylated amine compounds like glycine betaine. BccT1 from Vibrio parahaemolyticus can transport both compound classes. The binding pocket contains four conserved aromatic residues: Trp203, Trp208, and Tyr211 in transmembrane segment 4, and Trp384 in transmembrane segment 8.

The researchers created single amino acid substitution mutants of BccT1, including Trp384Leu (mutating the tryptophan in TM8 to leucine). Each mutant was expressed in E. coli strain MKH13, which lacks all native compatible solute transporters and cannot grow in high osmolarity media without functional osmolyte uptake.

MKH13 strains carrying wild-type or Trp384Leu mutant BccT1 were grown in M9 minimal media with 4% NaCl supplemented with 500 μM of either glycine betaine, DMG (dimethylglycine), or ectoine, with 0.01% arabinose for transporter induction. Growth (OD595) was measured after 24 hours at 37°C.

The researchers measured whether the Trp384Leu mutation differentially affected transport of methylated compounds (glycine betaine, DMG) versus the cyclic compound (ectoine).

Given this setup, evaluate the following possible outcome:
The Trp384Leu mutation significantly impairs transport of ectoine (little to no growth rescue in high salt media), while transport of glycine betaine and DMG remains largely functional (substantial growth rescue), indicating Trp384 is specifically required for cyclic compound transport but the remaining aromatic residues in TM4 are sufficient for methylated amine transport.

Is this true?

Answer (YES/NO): NO